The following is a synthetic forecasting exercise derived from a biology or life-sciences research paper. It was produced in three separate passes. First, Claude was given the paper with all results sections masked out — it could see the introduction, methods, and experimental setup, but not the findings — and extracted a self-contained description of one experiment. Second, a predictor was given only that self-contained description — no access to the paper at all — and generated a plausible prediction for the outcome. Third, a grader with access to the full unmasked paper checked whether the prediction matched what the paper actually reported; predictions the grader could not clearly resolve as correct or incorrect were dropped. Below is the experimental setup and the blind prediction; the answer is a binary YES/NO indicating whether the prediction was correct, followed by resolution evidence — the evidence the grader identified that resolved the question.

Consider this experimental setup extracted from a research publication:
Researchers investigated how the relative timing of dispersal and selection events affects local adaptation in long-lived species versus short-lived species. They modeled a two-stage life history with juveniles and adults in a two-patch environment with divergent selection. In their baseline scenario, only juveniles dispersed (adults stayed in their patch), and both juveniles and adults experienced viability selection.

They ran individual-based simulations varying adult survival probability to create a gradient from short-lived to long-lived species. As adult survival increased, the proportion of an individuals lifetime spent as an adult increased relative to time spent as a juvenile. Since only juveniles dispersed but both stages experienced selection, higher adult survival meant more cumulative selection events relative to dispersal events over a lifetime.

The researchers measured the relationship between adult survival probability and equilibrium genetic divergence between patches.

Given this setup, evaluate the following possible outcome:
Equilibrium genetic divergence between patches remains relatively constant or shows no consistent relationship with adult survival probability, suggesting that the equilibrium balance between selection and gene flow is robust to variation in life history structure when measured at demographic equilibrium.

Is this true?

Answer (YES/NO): NO